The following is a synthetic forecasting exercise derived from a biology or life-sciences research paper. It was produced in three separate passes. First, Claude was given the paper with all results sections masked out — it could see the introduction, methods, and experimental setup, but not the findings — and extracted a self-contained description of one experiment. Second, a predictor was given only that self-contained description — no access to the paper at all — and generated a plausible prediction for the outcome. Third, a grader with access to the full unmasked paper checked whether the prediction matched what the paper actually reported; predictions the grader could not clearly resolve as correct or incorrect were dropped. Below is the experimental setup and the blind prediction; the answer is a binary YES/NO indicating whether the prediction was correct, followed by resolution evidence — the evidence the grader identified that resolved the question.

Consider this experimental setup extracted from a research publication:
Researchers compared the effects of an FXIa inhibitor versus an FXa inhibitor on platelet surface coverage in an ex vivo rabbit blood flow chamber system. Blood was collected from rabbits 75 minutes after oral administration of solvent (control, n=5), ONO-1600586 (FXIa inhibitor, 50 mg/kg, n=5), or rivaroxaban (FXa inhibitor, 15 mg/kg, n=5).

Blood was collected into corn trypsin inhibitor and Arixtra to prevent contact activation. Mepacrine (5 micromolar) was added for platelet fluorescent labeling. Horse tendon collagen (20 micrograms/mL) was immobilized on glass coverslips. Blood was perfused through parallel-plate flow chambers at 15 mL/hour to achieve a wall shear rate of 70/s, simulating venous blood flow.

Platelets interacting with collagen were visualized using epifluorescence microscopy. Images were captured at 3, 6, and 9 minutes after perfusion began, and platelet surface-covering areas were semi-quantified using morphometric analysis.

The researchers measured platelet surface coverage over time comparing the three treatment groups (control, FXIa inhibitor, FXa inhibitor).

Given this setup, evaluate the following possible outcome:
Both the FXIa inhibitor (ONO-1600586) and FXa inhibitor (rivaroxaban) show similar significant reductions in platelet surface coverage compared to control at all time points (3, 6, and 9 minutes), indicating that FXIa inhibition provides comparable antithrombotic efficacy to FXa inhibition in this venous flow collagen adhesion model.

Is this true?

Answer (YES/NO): NO